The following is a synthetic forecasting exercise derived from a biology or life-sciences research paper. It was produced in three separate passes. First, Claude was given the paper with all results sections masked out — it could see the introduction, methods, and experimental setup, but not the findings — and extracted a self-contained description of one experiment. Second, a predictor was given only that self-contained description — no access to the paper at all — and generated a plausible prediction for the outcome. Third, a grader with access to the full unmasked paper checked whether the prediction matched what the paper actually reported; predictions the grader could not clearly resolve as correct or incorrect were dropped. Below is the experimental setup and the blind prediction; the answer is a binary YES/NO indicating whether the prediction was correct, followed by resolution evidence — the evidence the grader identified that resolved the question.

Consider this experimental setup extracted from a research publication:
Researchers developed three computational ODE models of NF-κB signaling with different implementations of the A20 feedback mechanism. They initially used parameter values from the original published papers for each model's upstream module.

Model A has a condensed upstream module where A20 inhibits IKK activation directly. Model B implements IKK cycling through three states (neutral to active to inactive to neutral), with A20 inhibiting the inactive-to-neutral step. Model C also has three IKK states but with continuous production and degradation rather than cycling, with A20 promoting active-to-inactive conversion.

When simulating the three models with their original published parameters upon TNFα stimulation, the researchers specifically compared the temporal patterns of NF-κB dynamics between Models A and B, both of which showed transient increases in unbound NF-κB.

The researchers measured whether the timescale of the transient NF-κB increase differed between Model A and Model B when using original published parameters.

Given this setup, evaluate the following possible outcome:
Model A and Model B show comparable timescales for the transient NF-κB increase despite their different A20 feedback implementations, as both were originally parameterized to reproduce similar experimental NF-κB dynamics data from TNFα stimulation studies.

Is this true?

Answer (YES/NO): NO